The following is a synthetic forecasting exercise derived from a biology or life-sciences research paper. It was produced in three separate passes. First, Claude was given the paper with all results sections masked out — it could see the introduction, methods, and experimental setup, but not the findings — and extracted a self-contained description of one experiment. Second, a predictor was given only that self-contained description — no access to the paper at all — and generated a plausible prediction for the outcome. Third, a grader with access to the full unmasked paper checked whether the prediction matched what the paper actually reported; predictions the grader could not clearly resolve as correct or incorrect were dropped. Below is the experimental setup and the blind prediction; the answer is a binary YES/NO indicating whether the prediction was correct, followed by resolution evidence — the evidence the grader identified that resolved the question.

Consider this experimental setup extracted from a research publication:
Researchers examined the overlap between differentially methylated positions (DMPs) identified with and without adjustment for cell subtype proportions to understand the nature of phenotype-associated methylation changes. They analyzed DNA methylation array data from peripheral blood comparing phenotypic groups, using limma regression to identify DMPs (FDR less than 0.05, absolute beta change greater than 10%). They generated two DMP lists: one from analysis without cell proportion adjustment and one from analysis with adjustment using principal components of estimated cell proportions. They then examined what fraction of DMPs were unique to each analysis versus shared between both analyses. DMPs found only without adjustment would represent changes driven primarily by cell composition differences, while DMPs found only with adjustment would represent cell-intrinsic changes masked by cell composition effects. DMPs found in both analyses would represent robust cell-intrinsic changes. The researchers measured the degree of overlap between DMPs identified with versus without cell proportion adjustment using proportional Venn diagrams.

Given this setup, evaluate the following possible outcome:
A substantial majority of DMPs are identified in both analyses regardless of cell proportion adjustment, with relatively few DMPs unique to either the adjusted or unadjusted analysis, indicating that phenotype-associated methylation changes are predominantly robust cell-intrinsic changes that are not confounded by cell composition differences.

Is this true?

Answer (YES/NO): NO